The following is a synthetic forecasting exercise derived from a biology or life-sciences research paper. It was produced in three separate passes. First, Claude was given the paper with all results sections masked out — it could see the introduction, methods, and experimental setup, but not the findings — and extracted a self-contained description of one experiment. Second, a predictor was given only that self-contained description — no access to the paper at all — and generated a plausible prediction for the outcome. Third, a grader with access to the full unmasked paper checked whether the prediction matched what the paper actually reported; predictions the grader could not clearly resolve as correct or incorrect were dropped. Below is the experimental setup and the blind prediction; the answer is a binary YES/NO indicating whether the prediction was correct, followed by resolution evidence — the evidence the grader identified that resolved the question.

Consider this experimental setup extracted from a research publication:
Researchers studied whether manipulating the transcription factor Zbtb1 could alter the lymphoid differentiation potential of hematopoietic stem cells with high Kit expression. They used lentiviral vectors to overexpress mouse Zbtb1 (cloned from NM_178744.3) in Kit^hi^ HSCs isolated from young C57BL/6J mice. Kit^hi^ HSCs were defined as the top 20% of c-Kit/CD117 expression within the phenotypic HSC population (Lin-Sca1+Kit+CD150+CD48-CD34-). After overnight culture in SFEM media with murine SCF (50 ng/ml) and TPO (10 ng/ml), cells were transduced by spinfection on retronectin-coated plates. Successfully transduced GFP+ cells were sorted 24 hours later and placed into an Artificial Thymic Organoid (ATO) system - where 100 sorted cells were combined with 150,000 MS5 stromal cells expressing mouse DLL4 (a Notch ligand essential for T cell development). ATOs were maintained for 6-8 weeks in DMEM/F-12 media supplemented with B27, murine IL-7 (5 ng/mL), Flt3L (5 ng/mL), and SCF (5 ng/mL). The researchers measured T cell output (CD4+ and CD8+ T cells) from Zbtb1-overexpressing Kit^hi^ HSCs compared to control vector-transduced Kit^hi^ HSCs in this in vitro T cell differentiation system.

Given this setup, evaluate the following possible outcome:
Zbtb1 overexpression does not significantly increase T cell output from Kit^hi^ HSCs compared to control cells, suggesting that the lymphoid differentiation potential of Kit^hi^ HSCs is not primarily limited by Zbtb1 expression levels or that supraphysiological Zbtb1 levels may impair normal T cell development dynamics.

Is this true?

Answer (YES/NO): NO